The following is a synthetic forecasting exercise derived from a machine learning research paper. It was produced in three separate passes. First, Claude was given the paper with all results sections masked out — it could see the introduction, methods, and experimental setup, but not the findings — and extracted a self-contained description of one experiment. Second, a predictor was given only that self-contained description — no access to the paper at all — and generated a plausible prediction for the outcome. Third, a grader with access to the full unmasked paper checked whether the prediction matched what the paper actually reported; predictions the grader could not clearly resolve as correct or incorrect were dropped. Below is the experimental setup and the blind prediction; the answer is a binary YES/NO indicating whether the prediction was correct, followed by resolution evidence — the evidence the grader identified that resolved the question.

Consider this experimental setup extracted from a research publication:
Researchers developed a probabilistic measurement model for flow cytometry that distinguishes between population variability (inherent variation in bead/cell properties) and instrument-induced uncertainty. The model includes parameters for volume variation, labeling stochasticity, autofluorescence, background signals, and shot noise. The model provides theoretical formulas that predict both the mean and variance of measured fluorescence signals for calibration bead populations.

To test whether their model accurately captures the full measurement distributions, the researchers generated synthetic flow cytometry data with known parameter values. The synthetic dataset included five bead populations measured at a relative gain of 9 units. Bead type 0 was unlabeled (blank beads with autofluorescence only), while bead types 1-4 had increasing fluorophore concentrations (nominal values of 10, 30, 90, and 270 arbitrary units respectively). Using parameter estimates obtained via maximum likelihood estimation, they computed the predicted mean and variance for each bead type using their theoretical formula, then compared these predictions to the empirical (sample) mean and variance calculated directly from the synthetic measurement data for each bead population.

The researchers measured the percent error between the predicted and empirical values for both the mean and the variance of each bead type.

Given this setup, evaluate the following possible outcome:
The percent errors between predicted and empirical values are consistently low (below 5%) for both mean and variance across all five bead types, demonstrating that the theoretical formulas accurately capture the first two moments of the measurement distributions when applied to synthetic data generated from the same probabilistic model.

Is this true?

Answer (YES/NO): YES